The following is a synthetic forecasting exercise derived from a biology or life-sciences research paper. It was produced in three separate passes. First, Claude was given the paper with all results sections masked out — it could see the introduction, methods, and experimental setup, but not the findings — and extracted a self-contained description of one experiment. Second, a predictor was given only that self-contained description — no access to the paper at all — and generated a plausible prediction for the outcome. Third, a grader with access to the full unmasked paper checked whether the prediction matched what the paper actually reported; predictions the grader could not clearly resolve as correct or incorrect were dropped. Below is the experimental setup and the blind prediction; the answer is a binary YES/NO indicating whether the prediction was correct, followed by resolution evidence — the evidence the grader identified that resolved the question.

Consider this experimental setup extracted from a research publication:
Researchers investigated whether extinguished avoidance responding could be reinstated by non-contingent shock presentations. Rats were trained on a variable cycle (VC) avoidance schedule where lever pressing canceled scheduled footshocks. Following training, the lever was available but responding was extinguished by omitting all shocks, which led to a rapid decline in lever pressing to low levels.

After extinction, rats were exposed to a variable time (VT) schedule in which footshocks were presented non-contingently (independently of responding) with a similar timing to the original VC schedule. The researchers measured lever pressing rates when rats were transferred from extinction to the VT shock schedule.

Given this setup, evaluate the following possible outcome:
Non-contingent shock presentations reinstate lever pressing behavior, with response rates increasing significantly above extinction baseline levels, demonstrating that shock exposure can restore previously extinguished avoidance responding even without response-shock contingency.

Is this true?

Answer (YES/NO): YES